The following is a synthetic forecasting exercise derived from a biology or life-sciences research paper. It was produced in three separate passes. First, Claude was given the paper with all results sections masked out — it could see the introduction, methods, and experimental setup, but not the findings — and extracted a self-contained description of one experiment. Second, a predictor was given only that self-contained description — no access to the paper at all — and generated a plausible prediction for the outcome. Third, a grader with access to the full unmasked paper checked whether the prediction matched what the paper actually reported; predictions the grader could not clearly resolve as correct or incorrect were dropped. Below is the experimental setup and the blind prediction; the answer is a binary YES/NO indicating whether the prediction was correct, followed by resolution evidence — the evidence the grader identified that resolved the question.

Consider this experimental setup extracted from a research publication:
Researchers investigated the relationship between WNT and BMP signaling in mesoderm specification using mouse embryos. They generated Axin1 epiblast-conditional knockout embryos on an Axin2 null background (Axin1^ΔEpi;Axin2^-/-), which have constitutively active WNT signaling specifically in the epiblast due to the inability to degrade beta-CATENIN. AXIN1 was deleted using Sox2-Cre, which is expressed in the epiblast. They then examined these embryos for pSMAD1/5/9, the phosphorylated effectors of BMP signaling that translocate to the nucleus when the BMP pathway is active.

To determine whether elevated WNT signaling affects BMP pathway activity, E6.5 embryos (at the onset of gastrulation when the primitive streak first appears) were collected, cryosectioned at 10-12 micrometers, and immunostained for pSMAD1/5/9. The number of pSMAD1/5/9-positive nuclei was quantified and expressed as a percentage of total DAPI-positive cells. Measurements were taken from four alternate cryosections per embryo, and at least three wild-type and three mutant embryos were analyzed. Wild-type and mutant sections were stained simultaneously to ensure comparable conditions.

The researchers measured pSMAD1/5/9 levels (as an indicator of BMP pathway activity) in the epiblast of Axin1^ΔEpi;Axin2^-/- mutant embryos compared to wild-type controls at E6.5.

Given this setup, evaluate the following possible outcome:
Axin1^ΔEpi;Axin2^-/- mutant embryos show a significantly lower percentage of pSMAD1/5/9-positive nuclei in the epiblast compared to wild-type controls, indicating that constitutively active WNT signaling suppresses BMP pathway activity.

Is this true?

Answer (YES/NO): NO